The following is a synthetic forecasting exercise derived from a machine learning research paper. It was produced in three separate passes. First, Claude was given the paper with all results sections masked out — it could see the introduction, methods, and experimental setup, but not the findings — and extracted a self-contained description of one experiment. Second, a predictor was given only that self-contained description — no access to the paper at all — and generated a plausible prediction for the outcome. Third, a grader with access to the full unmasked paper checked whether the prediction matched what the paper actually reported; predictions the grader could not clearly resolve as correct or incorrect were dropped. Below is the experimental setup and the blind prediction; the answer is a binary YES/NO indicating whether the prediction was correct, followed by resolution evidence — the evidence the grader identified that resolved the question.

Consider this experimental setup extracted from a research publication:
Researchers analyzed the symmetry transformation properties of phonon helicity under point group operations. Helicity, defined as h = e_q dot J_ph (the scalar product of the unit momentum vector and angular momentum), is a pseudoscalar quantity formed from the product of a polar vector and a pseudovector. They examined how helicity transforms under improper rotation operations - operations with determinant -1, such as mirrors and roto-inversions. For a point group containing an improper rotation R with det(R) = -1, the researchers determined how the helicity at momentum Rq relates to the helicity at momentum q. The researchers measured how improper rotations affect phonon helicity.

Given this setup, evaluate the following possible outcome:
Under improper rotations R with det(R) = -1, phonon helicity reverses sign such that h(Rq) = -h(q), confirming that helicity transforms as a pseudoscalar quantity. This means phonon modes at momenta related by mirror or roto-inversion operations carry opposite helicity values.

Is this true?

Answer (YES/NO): YES